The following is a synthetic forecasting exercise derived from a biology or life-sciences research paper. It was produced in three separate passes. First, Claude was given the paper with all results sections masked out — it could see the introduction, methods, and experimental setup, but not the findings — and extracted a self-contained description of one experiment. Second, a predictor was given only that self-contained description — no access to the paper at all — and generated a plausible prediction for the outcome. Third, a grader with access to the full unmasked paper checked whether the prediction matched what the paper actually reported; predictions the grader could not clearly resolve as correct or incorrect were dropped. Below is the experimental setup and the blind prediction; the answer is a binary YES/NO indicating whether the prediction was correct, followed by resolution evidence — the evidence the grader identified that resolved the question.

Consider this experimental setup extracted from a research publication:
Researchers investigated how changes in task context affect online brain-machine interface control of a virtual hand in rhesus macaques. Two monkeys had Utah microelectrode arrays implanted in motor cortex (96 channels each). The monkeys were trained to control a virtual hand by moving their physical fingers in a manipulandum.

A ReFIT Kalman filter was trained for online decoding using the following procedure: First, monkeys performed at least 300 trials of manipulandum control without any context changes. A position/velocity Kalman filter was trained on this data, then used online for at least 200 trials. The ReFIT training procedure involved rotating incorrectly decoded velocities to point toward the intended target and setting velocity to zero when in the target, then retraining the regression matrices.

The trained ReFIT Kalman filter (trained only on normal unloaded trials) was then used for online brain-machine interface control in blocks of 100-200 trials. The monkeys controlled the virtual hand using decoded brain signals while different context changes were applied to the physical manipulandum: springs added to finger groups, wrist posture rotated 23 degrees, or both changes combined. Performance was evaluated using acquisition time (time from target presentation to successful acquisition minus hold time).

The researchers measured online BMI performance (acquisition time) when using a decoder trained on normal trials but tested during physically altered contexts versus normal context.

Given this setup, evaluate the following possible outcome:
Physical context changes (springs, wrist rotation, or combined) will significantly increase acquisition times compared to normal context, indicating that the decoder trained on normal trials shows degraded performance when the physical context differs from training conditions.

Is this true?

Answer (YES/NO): NO